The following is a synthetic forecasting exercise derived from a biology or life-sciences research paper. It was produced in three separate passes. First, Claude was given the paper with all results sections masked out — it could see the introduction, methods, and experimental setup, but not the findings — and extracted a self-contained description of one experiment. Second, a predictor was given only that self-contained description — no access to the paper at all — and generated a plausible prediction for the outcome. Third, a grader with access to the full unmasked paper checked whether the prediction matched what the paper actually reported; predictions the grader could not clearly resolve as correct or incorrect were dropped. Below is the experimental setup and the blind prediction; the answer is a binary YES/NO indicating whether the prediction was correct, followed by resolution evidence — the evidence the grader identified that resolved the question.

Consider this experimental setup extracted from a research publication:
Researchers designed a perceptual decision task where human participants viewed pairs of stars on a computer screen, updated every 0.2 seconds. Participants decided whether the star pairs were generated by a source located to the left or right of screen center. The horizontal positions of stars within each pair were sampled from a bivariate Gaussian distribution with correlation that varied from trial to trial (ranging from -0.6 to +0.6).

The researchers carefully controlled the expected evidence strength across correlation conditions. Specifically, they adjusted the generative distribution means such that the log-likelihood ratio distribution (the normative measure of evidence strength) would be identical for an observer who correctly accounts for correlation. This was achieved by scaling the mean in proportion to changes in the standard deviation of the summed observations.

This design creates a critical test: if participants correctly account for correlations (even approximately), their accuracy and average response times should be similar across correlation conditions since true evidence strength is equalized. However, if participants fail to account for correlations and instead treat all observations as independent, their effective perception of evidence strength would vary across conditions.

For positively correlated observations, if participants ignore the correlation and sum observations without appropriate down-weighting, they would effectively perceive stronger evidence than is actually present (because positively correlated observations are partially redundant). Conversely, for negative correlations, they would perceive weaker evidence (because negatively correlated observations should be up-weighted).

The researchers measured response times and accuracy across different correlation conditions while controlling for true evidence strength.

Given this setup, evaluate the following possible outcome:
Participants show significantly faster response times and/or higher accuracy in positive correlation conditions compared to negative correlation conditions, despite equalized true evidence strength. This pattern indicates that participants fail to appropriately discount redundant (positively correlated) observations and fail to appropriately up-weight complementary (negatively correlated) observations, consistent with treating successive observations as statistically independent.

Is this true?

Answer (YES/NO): NO